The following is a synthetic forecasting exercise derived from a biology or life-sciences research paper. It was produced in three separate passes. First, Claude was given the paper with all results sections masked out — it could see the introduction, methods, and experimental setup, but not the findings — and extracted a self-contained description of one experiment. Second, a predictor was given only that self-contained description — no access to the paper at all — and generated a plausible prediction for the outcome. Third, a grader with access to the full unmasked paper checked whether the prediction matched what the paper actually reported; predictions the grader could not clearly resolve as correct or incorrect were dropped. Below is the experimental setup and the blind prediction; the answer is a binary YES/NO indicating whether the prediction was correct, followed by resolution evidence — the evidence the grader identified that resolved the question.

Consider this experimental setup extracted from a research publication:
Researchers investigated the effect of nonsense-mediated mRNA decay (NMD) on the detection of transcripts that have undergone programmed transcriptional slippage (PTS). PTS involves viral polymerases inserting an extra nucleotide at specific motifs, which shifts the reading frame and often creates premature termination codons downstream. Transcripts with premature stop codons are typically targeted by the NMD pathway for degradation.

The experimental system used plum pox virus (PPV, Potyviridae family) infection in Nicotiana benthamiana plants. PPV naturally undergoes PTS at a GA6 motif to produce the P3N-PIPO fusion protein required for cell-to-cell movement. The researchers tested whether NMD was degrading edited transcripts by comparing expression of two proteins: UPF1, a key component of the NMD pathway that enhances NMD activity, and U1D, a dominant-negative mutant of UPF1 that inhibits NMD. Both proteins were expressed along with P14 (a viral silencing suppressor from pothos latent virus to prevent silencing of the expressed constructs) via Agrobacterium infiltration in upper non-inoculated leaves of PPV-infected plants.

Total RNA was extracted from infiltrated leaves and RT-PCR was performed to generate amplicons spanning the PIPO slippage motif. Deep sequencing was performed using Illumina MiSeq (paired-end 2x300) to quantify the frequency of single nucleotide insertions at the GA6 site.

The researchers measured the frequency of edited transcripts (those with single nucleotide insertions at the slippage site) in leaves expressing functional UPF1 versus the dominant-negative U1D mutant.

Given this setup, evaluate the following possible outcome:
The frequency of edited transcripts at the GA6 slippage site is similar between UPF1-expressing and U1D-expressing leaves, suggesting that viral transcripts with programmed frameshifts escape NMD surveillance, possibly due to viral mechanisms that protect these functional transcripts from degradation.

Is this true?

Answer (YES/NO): NO